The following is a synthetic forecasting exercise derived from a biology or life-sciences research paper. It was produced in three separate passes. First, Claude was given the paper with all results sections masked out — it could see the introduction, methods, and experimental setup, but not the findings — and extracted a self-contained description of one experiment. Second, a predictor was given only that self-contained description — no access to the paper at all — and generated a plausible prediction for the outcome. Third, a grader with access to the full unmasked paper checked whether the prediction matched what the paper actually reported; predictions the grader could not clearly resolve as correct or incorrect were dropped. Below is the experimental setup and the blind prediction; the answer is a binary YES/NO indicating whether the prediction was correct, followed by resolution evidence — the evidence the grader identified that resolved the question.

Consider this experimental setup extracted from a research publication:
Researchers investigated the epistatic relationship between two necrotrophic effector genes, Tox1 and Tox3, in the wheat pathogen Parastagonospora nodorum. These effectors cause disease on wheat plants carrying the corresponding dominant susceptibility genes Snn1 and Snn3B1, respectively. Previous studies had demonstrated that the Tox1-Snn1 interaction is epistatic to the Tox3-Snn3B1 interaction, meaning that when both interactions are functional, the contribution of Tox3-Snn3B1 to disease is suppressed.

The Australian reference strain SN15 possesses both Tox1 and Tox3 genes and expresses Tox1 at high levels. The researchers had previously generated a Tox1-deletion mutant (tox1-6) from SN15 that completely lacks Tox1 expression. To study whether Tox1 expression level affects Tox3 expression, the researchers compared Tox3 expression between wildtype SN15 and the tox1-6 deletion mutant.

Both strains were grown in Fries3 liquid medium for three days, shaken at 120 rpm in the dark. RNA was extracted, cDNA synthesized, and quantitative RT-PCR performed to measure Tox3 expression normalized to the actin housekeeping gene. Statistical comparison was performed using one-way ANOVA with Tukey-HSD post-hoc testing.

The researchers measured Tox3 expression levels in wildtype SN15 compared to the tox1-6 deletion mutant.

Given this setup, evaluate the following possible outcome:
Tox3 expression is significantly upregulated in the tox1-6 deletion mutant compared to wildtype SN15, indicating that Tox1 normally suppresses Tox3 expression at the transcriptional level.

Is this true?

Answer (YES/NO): YES